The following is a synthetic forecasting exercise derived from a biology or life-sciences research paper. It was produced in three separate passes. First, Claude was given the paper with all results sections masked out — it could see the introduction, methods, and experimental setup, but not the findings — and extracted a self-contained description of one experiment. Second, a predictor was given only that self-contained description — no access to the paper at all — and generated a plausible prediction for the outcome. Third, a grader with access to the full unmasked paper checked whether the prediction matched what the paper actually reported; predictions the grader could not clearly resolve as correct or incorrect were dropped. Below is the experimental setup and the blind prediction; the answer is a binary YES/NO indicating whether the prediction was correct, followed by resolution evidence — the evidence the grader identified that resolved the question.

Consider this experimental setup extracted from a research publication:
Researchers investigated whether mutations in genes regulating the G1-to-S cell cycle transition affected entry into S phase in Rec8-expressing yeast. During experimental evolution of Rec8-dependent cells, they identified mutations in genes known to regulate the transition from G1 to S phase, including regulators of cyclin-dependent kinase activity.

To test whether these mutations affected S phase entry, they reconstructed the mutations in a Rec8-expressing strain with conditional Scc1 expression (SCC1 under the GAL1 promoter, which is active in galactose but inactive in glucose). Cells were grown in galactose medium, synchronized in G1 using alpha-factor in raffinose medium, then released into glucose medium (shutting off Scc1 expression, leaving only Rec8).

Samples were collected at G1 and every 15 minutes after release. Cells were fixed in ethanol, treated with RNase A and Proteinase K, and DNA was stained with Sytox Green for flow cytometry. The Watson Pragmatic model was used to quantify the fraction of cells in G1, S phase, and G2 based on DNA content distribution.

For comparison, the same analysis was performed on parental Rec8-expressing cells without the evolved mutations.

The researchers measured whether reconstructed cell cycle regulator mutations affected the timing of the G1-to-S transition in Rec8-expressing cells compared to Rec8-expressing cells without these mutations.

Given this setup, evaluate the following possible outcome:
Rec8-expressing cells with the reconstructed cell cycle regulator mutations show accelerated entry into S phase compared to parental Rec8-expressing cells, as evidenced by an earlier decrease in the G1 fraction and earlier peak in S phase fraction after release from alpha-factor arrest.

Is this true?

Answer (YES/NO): NO